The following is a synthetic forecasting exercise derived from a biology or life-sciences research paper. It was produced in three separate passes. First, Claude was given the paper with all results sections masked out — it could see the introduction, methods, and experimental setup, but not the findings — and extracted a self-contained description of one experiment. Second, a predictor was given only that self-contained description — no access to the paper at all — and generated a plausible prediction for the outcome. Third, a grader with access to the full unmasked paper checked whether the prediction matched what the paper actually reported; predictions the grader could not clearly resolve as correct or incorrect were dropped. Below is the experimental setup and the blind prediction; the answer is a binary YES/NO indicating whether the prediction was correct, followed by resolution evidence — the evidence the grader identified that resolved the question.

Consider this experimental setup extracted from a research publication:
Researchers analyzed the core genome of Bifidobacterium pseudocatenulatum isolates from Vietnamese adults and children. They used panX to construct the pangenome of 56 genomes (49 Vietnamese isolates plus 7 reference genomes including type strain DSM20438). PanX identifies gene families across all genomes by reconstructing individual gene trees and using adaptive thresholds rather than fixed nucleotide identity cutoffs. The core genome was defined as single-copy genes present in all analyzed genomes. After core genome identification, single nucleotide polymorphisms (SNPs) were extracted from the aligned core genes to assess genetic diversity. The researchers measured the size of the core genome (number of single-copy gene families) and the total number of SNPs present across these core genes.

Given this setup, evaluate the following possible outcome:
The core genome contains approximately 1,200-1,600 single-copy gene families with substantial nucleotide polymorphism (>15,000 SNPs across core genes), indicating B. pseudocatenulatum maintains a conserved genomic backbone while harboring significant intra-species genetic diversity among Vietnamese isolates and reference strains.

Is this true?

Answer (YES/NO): NO